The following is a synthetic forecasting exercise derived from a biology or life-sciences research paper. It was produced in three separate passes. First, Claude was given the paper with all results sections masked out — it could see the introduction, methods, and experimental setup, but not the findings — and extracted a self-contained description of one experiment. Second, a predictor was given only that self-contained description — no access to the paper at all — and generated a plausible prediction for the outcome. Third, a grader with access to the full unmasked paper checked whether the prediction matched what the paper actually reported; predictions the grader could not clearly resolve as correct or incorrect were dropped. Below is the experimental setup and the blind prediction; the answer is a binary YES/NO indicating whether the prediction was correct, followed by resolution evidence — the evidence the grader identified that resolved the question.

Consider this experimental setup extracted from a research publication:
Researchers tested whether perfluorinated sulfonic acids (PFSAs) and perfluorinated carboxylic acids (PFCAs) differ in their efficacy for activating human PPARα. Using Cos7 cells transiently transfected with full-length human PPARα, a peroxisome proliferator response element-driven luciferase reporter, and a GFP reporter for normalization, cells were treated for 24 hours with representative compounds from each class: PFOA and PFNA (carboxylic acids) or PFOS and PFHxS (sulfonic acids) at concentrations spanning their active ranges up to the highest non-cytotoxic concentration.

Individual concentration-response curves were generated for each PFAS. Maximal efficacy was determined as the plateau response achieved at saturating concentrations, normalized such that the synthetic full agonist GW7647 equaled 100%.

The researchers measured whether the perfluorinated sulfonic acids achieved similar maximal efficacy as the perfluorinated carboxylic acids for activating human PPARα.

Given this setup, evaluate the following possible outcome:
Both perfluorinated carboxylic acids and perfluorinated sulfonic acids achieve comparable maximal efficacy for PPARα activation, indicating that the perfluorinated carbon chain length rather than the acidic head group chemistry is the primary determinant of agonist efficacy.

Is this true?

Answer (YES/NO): NO